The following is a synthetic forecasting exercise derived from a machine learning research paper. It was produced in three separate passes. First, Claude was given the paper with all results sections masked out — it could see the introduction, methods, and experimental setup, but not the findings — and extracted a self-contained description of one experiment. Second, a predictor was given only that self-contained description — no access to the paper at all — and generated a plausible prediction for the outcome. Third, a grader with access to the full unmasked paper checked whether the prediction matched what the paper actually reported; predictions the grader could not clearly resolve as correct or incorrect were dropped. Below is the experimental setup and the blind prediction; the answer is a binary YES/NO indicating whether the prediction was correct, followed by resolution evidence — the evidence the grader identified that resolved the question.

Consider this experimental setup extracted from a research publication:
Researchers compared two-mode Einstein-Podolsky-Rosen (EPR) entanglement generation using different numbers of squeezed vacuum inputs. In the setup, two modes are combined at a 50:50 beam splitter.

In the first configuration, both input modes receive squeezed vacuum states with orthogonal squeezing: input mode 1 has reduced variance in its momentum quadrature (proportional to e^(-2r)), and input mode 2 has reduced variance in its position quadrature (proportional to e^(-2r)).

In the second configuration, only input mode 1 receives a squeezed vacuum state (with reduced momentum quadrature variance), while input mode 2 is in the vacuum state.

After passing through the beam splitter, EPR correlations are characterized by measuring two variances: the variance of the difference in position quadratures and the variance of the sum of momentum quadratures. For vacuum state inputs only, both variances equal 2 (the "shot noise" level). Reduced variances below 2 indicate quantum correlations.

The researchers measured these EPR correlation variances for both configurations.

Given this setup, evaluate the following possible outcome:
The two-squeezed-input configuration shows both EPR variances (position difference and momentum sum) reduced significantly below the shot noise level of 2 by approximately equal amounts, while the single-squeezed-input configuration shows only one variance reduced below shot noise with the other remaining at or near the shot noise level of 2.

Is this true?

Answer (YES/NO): YES